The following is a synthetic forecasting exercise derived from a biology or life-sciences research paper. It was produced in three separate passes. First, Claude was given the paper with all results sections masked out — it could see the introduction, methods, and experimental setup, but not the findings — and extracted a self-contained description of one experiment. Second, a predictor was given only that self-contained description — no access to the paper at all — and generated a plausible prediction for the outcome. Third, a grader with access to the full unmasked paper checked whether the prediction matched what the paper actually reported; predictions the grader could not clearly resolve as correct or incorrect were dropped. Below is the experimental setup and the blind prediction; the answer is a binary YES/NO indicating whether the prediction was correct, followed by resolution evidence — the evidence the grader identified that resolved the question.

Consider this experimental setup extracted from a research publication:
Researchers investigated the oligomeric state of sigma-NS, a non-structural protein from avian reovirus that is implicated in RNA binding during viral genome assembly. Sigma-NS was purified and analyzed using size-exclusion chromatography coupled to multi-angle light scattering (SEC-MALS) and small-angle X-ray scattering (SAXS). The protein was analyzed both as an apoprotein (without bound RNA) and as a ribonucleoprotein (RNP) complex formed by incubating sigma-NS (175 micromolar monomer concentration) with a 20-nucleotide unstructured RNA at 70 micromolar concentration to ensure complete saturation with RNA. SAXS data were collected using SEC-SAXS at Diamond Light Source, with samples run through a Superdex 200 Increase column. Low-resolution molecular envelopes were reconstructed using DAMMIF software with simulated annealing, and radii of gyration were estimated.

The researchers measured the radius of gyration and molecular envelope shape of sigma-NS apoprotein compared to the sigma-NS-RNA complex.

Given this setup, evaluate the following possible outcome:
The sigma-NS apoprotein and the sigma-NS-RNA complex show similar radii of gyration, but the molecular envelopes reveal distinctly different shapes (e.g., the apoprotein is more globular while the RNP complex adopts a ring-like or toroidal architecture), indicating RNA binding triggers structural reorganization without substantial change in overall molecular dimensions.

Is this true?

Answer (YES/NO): NO